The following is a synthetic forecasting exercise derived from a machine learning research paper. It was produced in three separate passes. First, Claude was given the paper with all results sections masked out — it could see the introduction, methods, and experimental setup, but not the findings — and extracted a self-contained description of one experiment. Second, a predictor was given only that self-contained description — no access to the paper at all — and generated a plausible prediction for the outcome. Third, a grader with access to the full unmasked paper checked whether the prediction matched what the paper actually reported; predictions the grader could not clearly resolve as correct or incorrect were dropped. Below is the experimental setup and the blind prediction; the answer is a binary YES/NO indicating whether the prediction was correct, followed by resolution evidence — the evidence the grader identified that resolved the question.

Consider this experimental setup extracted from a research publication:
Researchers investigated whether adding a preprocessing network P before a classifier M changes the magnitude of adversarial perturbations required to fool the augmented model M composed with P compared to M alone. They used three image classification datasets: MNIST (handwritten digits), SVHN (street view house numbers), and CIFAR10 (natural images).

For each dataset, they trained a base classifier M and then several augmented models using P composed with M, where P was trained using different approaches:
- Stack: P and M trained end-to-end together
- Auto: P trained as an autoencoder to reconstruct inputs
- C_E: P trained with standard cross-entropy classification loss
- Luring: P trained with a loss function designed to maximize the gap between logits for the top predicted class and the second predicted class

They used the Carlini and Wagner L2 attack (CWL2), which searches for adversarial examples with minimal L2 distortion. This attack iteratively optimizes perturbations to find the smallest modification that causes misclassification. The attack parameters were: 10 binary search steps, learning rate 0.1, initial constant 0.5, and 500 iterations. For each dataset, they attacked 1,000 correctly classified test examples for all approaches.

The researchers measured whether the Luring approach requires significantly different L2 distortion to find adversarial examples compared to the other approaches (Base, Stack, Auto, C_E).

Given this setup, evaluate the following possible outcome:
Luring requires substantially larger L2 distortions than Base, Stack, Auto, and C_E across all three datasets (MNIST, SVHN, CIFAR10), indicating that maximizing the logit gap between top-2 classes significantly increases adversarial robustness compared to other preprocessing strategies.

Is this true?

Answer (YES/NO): NO